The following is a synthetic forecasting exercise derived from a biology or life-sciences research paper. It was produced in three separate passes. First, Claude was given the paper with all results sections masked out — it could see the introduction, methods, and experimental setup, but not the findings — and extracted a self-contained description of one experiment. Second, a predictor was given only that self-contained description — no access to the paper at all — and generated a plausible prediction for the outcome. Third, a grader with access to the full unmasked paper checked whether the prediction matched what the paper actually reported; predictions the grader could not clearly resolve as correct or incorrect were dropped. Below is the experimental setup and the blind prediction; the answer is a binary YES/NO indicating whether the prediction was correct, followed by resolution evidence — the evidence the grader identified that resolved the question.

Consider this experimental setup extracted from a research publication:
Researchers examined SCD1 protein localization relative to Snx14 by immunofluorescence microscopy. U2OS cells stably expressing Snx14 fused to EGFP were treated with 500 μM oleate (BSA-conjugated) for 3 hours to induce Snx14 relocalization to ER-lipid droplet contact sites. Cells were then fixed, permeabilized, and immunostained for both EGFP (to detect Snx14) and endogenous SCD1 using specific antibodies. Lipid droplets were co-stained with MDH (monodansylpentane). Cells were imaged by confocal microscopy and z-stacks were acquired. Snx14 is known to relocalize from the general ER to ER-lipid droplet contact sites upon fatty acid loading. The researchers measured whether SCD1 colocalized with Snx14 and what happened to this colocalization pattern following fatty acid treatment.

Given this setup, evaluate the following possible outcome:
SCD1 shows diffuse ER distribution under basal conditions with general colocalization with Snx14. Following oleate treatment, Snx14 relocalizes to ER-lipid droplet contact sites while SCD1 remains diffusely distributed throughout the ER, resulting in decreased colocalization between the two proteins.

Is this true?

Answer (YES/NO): NO